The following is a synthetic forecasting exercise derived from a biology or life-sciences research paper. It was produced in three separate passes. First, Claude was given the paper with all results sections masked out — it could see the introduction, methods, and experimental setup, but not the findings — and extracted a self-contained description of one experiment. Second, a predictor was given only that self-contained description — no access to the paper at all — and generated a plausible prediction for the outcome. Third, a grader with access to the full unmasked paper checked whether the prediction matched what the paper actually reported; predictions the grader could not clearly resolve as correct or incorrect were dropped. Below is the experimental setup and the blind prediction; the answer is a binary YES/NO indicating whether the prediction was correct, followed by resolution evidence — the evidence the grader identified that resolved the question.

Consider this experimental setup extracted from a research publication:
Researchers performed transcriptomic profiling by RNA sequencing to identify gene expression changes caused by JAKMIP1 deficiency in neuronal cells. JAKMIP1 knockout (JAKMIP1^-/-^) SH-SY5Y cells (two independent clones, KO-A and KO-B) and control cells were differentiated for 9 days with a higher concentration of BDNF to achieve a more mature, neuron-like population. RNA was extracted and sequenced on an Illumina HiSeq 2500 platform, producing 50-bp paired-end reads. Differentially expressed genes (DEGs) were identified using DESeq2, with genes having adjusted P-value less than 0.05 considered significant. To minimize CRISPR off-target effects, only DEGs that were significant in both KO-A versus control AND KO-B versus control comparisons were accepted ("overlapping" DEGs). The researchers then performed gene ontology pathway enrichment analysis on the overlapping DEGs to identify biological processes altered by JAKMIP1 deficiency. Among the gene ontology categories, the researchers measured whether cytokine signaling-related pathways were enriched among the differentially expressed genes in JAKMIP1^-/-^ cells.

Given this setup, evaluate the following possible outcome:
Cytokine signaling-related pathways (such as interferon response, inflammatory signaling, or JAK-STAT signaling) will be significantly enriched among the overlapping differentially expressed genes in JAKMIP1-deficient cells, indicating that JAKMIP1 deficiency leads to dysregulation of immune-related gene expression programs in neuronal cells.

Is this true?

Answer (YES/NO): YES